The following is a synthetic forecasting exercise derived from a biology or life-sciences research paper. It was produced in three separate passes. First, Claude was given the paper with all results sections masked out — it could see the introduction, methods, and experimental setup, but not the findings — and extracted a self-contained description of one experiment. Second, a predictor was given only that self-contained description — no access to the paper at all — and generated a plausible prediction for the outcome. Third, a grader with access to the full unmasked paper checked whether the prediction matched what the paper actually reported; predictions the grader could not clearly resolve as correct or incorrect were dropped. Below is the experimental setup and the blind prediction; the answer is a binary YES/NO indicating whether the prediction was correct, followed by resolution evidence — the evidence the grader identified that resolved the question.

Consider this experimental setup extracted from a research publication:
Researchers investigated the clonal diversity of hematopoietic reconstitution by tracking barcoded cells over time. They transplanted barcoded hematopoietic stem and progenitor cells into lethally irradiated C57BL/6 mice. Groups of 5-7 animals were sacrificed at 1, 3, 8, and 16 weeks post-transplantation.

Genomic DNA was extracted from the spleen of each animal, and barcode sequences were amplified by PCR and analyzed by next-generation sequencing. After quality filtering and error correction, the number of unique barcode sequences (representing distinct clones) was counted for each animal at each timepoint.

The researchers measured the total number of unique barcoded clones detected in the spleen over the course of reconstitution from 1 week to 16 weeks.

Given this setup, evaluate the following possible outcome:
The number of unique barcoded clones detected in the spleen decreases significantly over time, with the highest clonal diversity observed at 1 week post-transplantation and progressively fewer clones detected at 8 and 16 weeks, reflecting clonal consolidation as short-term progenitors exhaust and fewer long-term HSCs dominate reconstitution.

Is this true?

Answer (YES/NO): NO